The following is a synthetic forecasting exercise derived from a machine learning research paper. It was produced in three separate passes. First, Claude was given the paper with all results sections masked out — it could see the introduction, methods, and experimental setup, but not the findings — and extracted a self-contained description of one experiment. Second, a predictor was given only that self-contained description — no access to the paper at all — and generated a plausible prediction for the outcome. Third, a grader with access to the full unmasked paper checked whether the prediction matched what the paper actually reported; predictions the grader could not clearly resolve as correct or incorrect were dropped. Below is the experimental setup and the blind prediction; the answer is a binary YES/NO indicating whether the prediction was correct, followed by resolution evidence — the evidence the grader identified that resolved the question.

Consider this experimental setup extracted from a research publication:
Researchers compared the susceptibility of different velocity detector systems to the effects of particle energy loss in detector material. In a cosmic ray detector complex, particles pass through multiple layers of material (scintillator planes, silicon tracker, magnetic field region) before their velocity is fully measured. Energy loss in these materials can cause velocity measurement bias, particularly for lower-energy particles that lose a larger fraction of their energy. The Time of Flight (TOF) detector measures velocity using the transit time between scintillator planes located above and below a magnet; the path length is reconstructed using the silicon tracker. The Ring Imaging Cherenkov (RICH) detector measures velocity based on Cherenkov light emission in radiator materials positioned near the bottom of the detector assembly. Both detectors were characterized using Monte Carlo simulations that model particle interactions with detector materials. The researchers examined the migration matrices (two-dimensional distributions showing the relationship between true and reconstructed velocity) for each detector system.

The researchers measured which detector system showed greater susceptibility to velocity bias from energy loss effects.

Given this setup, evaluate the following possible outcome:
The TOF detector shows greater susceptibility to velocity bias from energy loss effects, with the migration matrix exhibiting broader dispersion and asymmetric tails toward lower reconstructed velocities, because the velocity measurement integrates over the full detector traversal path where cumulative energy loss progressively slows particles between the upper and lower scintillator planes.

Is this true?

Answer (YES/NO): YES